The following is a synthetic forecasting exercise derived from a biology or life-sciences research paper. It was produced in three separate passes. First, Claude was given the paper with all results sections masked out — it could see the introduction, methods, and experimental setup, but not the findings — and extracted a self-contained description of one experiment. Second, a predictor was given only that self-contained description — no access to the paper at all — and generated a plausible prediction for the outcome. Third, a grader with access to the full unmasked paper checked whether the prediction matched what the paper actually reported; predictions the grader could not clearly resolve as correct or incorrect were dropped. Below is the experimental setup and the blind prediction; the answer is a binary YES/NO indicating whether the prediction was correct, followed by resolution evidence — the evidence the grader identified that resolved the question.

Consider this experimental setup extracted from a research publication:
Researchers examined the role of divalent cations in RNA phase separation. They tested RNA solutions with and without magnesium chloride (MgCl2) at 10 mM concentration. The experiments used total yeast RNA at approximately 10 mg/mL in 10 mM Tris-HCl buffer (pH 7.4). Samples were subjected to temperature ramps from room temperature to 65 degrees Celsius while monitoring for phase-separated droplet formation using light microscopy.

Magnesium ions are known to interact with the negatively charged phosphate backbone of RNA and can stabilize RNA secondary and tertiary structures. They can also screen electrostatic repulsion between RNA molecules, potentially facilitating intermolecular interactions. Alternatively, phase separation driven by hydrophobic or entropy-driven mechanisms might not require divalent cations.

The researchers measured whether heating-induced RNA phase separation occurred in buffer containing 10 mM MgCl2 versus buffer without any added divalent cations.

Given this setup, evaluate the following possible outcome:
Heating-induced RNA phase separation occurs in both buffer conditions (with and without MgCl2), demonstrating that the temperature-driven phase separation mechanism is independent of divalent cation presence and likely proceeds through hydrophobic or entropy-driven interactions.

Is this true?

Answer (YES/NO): NO